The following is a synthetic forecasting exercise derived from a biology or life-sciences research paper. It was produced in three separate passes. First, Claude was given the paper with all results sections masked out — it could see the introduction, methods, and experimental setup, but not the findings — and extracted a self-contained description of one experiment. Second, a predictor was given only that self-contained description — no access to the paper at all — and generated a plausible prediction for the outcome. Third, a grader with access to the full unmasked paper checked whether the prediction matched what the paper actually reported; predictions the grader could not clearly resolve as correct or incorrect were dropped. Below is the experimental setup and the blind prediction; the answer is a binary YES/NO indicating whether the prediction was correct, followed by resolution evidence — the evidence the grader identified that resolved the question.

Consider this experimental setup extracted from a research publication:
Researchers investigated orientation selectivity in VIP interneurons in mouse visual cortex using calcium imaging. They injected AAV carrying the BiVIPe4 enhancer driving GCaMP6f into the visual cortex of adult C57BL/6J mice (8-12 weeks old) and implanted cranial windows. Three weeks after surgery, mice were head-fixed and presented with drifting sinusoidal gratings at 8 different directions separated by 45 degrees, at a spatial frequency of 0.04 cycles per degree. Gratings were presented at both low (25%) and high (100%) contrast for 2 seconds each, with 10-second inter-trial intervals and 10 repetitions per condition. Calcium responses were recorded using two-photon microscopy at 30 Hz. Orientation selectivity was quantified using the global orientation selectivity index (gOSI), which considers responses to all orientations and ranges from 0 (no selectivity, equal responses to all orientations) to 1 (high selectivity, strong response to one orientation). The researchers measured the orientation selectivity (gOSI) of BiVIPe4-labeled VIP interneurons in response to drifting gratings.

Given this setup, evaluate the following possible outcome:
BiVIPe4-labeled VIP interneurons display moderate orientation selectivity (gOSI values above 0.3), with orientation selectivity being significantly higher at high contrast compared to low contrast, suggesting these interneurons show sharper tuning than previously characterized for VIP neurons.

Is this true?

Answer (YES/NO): NO